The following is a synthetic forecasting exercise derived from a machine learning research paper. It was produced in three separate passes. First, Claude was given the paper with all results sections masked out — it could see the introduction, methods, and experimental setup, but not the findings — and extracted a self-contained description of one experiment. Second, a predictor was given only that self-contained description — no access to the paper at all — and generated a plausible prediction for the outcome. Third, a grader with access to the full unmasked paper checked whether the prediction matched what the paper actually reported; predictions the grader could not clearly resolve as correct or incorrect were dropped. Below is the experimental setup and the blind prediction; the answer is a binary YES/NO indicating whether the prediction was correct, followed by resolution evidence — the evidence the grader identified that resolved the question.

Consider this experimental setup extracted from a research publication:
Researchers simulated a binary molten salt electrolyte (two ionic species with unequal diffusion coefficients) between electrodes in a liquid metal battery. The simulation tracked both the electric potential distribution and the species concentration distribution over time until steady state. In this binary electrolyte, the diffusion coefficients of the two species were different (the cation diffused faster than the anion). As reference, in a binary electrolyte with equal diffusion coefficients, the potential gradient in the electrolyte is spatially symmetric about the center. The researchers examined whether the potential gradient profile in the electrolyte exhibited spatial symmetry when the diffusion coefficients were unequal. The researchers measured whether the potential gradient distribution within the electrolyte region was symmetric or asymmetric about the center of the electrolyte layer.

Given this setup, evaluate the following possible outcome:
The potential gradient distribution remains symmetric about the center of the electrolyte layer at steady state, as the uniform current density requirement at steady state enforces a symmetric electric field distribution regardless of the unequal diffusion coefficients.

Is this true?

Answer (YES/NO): NO